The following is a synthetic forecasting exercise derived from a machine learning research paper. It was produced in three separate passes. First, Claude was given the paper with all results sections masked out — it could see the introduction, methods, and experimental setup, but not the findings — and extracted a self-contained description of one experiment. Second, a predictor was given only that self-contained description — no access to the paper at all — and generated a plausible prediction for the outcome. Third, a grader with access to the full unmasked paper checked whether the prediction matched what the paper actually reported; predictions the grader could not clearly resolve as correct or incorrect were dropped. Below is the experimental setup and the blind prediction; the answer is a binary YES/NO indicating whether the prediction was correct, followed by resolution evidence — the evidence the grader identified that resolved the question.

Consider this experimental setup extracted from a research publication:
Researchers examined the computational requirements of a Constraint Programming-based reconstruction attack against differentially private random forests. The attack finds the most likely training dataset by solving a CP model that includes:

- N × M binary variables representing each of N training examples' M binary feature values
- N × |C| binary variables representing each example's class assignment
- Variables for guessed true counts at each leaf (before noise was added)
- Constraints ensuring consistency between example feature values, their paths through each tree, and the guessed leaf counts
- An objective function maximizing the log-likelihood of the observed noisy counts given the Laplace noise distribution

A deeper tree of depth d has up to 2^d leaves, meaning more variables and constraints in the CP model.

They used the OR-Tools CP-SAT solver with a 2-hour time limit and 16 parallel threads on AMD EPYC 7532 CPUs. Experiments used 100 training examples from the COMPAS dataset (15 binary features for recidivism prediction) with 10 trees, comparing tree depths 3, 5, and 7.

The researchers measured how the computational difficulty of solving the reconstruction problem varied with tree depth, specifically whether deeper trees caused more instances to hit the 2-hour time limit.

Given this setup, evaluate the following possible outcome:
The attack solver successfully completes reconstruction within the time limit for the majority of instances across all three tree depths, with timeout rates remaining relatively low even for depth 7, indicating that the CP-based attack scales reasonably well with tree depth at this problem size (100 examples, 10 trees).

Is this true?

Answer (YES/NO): YES